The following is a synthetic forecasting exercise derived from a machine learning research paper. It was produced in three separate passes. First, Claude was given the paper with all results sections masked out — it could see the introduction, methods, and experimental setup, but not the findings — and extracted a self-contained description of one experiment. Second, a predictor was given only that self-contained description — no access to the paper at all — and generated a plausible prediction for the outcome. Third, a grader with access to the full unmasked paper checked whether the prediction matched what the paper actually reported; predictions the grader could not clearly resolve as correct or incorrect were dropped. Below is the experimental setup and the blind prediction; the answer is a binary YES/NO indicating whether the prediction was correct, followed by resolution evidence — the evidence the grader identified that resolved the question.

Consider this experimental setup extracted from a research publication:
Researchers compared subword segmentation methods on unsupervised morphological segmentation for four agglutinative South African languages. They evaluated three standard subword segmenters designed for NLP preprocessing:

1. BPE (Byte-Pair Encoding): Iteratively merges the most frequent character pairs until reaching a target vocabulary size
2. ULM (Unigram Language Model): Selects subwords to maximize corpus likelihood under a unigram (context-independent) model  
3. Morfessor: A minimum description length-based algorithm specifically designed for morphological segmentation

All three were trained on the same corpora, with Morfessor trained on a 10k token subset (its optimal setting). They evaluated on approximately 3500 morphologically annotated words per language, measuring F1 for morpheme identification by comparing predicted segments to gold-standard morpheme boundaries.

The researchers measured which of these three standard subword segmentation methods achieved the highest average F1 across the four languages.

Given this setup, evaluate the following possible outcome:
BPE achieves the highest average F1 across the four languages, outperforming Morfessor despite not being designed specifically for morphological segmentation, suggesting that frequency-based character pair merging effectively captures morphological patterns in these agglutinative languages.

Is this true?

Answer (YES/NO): NO